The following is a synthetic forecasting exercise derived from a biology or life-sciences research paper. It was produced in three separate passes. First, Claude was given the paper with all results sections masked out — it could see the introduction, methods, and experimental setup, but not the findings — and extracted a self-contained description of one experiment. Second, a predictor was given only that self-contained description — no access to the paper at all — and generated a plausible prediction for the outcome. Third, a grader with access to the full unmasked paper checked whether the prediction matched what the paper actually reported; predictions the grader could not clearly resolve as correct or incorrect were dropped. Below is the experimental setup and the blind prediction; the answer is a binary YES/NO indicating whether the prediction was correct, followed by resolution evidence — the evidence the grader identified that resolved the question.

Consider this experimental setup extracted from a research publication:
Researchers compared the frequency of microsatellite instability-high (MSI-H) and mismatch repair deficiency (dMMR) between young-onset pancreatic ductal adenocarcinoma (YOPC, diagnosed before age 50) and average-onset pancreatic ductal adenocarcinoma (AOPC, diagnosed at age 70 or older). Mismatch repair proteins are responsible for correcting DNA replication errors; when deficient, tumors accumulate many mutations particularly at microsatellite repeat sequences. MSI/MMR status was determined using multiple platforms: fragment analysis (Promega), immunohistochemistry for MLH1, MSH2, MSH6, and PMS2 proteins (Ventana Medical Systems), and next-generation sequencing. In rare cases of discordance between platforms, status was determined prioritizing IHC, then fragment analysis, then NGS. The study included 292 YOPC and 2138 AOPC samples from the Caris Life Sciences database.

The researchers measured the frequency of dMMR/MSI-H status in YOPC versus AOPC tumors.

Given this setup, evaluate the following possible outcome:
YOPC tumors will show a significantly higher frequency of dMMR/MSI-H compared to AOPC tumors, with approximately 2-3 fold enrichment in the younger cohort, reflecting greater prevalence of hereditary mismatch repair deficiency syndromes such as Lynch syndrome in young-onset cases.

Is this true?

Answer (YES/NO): NO